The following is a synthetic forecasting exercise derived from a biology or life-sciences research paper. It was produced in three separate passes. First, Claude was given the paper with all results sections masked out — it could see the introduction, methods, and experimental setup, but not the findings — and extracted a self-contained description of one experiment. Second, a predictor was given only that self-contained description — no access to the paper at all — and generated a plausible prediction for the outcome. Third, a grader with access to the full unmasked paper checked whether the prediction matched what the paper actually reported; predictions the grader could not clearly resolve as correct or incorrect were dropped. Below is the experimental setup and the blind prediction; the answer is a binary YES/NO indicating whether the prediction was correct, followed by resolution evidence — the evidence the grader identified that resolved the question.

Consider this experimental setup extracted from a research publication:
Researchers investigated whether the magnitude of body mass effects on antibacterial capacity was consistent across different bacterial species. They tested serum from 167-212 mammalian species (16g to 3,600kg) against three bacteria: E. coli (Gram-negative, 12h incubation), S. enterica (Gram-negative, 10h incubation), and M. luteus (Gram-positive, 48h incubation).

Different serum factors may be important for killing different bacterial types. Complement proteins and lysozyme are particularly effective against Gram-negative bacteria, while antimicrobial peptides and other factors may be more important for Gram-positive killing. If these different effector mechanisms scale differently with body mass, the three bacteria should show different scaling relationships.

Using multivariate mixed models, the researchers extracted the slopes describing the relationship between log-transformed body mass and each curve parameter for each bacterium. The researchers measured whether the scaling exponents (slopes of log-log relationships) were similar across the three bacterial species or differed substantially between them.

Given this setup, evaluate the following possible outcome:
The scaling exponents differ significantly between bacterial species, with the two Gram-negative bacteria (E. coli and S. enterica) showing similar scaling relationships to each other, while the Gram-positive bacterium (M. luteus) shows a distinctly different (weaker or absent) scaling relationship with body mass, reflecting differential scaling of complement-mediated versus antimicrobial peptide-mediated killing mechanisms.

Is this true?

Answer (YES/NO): NO